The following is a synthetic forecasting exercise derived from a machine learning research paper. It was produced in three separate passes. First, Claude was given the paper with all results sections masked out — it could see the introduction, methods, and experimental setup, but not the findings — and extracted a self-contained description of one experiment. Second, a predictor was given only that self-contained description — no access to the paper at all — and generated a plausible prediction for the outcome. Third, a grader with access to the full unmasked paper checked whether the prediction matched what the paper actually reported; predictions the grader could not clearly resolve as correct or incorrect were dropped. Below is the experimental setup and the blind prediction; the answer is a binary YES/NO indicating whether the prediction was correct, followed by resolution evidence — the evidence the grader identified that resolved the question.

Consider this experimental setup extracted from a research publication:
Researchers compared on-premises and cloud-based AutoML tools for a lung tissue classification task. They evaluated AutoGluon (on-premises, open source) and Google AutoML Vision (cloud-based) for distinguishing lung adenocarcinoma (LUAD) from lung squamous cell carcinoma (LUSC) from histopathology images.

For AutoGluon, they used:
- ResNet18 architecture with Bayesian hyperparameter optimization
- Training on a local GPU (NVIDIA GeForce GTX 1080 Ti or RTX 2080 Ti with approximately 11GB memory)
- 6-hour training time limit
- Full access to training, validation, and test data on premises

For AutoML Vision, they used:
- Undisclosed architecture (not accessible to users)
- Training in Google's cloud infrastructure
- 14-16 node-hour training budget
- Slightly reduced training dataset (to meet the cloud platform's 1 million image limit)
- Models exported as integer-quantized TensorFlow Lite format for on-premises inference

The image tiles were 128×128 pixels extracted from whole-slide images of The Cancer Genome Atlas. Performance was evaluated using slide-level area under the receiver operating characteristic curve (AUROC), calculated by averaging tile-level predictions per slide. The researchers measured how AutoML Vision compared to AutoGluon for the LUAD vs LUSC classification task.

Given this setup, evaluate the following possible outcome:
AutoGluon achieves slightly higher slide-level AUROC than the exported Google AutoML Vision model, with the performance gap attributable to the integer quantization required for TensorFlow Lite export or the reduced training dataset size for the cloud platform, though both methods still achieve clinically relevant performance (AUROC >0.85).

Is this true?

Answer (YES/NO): NO